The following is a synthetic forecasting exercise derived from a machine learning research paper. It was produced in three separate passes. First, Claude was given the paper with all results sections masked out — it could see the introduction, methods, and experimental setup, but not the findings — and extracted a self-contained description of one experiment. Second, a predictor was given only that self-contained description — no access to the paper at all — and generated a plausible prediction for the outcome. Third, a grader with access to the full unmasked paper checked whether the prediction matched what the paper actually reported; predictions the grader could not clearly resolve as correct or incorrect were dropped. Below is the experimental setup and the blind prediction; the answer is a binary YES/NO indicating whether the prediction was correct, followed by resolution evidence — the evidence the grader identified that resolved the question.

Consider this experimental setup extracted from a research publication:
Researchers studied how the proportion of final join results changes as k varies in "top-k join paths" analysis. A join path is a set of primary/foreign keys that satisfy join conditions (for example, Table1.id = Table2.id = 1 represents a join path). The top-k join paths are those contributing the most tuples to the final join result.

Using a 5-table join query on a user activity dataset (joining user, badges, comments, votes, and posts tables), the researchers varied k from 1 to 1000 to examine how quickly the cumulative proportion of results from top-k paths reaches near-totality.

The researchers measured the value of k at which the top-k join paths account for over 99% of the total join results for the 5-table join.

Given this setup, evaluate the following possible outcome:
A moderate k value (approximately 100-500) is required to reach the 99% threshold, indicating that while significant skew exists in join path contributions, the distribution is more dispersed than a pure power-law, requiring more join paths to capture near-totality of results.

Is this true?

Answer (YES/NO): NO